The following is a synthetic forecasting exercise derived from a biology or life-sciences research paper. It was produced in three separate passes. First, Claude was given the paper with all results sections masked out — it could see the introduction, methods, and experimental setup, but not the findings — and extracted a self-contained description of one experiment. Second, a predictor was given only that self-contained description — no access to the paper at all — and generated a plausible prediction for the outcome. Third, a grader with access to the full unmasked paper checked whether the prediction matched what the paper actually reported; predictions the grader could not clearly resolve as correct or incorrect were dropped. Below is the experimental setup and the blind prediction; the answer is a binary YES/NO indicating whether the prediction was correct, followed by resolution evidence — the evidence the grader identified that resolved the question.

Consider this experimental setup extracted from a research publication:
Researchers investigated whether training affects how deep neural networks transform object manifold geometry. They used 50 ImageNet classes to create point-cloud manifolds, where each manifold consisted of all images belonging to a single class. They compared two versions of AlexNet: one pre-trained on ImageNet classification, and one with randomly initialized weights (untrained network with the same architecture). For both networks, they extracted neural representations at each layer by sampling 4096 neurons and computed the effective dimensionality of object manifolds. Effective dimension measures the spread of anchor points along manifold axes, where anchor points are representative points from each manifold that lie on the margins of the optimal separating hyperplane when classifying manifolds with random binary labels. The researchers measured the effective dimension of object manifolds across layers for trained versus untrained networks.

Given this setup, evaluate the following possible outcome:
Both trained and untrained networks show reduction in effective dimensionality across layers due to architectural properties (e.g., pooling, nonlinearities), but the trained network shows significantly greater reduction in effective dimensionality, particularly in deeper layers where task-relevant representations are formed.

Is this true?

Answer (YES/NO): NO